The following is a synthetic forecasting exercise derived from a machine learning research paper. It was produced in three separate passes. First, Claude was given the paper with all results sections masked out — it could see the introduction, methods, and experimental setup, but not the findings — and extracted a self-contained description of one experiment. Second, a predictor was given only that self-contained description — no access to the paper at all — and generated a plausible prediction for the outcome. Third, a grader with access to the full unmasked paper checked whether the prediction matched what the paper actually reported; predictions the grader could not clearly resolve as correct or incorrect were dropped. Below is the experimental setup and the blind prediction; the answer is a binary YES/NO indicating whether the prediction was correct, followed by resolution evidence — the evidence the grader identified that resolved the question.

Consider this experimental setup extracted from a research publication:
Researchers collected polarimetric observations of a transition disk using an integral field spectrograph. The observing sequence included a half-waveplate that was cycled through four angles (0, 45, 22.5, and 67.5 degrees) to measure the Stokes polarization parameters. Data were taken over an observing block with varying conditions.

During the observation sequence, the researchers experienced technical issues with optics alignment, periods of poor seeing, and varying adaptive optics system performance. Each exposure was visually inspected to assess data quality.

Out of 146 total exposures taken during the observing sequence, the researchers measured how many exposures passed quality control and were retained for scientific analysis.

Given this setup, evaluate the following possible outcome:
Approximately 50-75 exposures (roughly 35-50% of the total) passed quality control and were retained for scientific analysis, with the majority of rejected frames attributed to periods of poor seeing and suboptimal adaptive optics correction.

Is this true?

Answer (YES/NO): NO